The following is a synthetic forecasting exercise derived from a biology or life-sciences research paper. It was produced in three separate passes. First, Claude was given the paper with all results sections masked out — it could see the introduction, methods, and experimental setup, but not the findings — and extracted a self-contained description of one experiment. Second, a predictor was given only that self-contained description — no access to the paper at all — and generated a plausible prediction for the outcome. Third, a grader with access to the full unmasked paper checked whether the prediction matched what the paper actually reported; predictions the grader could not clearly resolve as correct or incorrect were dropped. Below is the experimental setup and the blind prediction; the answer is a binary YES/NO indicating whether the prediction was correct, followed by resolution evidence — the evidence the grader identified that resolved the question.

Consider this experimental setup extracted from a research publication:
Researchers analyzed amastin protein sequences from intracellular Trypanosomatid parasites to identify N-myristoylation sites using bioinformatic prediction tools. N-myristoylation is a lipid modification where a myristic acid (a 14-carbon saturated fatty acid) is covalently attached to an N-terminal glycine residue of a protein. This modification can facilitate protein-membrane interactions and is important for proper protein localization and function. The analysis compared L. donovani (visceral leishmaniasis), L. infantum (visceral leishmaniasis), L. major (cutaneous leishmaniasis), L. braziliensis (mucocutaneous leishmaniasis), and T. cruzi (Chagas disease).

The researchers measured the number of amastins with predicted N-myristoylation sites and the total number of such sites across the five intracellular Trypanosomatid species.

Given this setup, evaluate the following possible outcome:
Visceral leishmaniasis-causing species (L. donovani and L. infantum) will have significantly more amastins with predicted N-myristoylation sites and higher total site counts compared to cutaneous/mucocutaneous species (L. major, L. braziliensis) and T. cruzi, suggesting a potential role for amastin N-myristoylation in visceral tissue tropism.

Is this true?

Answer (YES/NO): NO